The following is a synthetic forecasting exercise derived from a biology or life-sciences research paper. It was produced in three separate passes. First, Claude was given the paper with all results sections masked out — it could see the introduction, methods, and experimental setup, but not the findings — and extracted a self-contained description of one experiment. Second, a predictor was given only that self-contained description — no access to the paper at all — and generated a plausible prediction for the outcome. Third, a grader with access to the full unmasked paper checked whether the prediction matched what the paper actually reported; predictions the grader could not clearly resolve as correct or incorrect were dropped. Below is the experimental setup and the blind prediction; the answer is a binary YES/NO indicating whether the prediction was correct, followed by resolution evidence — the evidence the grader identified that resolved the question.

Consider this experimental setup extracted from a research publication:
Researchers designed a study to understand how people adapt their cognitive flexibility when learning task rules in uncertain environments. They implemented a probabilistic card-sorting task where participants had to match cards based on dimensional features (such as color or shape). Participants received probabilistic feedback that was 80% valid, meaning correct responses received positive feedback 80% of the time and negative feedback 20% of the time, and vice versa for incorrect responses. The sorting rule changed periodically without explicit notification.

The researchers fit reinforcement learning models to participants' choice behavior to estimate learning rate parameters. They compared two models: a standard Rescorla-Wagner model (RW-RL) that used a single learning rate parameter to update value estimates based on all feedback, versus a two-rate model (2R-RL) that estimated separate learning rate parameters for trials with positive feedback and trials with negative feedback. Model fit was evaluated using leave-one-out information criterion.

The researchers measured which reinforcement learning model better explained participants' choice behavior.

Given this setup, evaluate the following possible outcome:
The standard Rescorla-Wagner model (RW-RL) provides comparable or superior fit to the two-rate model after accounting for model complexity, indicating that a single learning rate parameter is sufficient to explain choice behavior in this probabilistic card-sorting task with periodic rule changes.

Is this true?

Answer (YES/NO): NO